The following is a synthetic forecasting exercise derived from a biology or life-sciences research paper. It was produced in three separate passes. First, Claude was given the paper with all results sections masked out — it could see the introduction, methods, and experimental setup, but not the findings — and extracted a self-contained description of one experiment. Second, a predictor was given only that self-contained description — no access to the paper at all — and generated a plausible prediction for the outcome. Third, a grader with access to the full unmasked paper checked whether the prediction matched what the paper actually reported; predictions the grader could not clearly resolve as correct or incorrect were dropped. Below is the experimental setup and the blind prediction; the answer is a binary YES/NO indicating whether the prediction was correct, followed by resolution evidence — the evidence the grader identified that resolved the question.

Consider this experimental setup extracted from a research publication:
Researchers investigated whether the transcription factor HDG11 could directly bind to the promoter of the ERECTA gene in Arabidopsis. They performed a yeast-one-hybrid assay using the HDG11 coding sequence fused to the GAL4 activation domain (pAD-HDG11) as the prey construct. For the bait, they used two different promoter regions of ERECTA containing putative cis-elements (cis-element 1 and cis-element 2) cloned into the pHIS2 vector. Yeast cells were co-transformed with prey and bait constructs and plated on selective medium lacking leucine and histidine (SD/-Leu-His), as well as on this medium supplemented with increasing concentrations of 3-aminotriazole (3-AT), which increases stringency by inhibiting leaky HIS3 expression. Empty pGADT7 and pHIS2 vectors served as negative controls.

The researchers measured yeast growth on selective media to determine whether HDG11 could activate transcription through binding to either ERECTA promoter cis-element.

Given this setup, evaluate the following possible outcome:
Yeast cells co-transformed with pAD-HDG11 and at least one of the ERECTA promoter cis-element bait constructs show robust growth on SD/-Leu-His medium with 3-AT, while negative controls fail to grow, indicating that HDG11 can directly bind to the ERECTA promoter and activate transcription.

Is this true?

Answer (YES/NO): YES